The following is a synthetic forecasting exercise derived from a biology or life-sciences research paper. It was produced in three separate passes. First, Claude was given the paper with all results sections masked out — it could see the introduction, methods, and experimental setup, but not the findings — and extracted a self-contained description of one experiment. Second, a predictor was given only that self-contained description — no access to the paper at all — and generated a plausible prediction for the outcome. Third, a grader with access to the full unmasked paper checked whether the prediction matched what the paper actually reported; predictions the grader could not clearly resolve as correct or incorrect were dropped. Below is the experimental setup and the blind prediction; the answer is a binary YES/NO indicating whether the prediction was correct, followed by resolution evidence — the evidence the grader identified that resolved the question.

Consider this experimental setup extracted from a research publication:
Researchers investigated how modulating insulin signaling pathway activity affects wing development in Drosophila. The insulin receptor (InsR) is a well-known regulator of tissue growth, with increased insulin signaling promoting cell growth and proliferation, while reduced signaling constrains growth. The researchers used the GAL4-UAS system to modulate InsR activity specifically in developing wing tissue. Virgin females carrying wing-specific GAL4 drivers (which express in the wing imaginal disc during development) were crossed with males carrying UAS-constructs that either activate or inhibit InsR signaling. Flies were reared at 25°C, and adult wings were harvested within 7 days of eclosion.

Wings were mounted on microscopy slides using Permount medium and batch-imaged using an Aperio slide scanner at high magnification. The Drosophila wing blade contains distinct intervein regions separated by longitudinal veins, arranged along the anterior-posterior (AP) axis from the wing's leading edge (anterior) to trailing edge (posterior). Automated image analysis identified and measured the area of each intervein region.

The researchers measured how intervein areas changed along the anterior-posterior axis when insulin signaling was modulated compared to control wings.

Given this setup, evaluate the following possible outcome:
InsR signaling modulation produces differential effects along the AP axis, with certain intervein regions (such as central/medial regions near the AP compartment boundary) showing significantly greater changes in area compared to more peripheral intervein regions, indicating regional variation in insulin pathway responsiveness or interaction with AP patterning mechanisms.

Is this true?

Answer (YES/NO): NO